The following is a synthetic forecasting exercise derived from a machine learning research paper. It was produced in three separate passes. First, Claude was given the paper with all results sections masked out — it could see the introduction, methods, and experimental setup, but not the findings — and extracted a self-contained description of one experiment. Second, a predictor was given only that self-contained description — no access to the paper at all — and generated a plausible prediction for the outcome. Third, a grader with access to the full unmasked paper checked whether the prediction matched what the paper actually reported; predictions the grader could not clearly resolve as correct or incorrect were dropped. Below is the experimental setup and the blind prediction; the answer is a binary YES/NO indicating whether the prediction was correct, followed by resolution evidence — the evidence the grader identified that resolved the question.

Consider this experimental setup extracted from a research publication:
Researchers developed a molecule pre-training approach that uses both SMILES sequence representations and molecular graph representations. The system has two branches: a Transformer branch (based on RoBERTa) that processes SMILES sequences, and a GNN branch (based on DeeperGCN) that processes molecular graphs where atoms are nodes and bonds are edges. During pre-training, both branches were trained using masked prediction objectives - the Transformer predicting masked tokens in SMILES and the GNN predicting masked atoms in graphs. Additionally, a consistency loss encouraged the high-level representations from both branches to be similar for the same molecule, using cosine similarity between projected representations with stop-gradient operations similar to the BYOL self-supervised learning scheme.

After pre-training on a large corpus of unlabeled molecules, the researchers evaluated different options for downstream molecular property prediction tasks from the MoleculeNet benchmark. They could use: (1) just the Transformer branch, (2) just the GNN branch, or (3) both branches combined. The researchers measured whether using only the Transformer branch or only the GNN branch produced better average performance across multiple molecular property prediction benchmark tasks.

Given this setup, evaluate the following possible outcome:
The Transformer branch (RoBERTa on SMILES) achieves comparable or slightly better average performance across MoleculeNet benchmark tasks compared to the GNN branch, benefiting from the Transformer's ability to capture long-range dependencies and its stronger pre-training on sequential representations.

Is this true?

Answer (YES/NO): YES